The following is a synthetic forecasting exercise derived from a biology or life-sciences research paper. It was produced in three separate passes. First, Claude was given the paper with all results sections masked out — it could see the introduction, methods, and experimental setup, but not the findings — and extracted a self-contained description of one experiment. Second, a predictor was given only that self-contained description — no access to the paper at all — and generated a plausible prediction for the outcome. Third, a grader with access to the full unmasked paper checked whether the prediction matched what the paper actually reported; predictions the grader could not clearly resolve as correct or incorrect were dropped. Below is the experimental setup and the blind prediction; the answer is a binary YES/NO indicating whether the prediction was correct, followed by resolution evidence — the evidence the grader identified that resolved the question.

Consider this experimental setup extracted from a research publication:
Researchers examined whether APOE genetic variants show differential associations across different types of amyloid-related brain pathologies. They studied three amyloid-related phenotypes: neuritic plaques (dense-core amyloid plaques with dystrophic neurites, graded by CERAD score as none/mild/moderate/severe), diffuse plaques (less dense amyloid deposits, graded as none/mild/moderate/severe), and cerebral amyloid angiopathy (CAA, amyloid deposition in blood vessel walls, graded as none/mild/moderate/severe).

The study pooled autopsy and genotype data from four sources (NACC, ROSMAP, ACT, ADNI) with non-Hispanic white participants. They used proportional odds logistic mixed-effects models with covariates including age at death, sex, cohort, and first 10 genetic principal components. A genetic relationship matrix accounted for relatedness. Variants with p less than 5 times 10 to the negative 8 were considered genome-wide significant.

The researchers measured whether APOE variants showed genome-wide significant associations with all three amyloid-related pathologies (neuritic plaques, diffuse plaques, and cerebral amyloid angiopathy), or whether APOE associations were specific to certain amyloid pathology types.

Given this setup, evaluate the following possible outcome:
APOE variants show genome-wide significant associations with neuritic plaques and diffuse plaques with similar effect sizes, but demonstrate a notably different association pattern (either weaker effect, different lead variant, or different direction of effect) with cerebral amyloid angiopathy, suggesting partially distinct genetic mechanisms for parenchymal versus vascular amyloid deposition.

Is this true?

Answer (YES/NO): NO